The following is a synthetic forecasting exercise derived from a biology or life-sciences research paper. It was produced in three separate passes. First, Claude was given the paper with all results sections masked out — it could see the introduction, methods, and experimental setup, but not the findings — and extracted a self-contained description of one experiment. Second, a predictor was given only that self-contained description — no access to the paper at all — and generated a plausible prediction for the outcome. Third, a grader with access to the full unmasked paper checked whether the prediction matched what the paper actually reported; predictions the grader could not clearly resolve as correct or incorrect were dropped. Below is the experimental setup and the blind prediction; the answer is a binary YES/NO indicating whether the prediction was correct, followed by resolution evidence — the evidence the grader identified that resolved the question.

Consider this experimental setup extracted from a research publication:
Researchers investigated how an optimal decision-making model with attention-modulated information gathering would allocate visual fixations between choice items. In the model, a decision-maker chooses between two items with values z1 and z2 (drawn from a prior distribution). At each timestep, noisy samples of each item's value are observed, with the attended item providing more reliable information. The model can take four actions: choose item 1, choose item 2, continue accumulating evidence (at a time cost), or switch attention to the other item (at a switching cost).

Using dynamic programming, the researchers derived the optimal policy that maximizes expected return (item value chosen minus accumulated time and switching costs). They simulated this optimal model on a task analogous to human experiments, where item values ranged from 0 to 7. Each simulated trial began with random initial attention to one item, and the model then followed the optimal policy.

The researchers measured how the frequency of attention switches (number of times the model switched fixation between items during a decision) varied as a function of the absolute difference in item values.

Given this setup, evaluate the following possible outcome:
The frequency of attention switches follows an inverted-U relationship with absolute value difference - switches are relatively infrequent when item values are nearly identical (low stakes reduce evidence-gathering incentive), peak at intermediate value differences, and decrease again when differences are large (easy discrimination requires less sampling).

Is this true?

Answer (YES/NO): NO